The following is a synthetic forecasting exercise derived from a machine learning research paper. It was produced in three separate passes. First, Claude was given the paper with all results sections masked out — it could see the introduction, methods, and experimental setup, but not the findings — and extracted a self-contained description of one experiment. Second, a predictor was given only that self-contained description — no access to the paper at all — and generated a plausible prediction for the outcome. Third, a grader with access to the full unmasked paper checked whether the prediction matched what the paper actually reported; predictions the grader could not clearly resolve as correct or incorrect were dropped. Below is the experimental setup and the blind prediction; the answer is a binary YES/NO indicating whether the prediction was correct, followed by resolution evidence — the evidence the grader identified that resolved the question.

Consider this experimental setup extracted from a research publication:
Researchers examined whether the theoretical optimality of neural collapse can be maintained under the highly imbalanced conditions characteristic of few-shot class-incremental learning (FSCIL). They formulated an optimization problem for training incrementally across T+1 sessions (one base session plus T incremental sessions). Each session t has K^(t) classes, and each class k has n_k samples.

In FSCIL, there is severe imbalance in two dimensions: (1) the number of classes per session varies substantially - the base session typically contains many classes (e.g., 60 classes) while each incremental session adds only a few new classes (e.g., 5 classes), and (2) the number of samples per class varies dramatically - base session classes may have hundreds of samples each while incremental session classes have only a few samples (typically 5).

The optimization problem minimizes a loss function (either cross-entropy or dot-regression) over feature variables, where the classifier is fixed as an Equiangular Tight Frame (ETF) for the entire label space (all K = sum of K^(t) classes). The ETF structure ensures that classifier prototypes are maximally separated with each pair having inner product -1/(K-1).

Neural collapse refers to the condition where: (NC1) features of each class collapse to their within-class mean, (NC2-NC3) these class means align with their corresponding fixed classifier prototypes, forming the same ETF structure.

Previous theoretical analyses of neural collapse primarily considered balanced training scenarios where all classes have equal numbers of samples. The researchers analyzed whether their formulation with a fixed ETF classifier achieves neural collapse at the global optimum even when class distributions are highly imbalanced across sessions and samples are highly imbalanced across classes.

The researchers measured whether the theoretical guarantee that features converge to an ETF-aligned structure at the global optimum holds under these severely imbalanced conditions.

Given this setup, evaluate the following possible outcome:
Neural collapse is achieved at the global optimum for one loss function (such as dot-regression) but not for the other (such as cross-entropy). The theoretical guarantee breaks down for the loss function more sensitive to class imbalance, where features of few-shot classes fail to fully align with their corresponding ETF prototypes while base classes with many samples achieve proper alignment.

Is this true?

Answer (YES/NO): NO